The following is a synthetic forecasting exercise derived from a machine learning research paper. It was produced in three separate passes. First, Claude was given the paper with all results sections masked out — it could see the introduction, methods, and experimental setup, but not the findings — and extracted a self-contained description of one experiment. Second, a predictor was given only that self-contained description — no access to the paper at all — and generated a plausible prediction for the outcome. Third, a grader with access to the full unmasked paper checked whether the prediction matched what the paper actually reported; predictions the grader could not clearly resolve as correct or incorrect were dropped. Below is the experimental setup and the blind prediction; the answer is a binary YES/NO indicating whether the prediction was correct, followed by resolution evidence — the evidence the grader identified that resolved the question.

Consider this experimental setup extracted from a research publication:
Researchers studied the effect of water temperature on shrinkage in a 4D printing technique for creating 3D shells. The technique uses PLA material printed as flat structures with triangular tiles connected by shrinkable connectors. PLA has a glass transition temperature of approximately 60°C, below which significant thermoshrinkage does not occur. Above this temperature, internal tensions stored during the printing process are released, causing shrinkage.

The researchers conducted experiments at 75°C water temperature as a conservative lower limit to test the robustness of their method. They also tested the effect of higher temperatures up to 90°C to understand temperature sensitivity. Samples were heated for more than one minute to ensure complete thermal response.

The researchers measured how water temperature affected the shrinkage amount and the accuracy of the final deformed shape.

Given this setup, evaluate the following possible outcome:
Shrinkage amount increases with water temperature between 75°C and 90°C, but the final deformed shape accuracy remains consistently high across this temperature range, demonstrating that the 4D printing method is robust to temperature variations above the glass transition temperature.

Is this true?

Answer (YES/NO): NO